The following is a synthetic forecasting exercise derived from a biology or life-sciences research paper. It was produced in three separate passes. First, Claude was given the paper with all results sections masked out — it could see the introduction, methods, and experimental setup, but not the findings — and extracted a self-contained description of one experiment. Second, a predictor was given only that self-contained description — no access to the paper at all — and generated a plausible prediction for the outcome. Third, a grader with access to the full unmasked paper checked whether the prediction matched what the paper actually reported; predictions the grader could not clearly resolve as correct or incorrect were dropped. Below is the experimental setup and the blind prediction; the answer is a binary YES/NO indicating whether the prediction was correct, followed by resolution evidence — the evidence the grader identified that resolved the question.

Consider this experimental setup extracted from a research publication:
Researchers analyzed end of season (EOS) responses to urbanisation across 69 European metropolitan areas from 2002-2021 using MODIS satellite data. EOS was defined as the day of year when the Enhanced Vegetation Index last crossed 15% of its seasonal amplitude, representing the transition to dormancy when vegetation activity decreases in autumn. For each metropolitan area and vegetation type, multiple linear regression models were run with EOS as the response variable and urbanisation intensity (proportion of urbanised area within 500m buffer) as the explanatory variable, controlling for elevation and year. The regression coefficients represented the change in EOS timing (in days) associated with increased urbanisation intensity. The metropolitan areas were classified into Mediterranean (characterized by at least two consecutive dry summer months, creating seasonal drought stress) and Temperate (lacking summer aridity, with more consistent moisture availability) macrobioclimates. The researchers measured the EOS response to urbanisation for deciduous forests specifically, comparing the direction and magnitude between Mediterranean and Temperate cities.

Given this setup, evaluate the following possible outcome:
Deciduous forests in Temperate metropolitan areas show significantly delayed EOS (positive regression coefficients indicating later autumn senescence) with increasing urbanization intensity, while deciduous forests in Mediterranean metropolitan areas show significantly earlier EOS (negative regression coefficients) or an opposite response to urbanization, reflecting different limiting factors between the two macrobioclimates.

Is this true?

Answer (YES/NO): NO